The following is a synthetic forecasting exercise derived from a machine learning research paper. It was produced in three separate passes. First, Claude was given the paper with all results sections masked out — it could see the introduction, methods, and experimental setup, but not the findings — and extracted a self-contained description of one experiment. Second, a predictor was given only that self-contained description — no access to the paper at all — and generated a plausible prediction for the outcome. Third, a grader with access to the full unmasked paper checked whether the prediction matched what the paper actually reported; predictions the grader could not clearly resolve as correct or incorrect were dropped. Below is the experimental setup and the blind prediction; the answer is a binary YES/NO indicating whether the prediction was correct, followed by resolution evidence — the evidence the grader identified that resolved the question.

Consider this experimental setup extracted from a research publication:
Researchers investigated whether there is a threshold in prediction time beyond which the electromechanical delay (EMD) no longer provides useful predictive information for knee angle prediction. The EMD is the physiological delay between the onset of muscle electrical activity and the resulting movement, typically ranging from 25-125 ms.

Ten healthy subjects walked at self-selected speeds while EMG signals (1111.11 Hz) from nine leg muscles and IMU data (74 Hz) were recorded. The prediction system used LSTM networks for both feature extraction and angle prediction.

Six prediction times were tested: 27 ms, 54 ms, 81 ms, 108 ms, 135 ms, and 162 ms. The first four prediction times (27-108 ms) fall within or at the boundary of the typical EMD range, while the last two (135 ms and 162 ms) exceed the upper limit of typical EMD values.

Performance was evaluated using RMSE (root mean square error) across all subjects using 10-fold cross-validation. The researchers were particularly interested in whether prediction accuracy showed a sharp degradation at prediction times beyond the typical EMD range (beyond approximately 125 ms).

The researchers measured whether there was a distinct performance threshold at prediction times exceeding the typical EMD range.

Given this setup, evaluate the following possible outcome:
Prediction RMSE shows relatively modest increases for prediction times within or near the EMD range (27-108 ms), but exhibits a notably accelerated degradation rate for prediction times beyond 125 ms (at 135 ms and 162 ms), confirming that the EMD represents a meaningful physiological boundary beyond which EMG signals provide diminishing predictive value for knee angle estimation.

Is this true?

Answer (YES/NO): YES